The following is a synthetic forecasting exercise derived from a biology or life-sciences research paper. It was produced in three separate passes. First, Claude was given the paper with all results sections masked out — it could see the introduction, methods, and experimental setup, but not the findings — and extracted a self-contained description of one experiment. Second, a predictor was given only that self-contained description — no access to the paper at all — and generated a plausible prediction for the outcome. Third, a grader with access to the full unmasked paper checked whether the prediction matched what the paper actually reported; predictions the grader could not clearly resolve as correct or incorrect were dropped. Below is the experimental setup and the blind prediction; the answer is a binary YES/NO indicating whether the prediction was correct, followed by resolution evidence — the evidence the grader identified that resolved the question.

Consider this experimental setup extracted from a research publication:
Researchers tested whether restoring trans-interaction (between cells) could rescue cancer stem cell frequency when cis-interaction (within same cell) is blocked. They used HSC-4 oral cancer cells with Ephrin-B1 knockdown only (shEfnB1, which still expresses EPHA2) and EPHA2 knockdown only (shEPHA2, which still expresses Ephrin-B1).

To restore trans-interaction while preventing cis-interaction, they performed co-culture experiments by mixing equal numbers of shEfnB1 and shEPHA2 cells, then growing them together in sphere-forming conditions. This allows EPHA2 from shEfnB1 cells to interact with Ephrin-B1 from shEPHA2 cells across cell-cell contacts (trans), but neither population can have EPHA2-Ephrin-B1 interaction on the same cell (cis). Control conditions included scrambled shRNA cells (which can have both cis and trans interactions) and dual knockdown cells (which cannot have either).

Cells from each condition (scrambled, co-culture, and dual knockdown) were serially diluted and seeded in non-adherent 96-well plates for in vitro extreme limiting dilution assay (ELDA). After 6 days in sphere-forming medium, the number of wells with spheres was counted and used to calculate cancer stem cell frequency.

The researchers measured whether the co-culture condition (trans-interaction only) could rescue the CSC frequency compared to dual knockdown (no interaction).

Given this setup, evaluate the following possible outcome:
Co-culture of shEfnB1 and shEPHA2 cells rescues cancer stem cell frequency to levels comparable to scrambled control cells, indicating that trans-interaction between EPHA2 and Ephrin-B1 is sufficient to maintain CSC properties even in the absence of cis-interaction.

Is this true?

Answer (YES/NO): NO